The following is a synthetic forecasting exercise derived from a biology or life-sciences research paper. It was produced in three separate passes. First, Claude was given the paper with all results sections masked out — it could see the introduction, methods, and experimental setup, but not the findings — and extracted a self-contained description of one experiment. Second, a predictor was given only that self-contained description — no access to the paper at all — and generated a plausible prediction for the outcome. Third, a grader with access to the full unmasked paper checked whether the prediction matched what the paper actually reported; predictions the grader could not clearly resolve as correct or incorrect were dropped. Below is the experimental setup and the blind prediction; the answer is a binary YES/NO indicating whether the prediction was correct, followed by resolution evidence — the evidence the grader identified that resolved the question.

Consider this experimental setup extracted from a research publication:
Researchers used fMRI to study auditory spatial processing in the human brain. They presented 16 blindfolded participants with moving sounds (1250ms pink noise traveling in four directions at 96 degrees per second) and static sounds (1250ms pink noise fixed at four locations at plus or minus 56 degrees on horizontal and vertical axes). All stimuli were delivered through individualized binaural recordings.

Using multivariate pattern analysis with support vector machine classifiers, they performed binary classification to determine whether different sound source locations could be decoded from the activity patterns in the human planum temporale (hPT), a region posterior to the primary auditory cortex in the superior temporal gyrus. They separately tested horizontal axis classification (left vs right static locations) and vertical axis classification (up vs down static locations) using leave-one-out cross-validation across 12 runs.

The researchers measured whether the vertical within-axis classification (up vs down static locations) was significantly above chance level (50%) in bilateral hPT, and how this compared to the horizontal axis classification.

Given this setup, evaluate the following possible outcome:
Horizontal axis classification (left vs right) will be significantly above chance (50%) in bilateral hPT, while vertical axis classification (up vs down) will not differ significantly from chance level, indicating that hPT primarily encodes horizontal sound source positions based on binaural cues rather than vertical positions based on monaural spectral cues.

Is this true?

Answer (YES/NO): NO